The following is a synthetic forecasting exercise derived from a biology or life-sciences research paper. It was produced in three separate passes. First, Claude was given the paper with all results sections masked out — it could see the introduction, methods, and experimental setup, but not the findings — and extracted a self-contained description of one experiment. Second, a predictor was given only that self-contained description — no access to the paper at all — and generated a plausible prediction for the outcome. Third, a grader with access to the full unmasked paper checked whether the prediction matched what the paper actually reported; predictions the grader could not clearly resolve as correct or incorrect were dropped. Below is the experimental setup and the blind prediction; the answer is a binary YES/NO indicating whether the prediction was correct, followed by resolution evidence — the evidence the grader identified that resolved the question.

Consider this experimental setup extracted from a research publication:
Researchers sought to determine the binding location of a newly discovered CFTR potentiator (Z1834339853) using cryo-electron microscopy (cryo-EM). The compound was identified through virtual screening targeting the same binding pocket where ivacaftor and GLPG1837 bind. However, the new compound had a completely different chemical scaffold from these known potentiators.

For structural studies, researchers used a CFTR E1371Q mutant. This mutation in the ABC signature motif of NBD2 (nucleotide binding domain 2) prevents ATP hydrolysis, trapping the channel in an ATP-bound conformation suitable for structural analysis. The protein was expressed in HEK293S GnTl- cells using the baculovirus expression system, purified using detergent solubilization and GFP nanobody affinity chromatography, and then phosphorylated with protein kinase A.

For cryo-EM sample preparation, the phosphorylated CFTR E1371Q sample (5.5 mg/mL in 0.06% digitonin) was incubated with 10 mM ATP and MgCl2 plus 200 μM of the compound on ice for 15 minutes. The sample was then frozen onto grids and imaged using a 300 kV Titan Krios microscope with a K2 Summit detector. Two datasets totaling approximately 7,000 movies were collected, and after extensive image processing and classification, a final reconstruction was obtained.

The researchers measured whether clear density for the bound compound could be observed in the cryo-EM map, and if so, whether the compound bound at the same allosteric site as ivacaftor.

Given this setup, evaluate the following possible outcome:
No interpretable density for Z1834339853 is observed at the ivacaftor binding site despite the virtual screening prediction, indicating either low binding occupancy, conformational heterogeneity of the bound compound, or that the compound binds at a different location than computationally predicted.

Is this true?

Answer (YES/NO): NO